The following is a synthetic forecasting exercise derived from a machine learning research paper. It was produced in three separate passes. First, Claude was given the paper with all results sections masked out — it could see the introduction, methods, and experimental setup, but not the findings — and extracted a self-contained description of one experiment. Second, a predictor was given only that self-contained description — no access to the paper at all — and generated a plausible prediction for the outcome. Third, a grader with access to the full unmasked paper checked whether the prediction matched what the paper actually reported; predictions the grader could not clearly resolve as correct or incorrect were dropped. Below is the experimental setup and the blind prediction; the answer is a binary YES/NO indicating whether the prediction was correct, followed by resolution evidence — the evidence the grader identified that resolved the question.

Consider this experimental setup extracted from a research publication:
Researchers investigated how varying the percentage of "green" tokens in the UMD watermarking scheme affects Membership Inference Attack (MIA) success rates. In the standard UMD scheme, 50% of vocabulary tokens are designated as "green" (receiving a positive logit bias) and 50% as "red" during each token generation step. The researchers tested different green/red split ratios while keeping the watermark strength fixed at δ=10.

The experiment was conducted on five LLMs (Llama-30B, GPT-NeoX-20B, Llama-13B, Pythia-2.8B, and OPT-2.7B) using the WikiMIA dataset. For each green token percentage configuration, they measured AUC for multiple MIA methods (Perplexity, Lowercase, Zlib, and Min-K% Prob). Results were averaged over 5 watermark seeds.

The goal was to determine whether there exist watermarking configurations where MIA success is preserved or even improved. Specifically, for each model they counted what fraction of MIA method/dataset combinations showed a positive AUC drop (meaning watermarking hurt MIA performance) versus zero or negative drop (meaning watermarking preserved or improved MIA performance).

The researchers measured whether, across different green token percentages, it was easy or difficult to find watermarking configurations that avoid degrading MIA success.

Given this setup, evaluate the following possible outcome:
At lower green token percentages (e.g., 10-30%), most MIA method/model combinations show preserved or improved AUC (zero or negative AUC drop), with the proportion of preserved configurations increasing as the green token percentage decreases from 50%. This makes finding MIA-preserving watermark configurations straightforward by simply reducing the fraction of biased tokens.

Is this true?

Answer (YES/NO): NO